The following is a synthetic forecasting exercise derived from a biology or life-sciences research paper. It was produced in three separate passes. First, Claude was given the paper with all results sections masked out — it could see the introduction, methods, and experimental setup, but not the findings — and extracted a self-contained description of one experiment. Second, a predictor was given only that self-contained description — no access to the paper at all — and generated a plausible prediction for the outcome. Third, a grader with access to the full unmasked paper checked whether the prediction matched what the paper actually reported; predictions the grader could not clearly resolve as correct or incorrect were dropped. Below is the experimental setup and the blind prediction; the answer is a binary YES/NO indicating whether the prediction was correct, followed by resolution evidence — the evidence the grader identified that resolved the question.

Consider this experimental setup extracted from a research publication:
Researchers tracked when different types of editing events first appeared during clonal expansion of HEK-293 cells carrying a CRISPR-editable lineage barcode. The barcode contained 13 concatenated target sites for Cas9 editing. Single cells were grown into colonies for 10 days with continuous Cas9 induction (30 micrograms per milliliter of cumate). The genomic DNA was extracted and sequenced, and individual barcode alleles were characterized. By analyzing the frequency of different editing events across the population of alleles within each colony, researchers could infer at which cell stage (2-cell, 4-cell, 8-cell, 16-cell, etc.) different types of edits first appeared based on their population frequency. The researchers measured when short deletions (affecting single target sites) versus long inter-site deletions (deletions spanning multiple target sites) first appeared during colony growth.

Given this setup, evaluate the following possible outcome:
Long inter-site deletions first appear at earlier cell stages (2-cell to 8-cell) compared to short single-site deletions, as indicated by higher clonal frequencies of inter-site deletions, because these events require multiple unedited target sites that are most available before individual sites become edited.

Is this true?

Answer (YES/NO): NO